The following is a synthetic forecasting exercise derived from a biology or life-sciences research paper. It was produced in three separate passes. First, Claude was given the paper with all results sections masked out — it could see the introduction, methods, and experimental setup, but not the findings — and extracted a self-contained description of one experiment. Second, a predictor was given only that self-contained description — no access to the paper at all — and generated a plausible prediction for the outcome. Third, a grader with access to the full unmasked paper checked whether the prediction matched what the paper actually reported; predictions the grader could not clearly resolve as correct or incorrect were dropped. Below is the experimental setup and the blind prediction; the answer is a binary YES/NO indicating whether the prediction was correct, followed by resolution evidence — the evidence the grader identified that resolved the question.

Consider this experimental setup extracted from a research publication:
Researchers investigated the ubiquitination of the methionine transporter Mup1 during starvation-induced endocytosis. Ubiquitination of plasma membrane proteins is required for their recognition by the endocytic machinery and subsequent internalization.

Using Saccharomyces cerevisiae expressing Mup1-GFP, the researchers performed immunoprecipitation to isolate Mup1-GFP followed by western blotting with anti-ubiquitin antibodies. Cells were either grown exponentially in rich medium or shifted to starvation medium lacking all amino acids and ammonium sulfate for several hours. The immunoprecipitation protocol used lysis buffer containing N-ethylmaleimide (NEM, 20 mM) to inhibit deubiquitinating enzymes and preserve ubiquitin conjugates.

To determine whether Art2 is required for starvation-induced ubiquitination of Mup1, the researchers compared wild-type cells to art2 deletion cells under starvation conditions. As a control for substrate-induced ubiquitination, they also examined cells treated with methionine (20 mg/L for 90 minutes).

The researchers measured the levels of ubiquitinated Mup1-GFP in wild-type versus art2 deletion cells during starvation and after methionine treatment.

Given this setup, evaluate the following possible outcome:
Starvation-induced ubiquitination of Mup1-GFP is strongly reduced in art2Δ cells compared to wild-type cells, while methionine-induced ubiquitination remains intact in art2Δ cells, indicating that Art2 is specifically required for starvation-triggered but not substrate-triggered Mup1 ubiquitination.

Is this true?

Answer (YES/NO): YES